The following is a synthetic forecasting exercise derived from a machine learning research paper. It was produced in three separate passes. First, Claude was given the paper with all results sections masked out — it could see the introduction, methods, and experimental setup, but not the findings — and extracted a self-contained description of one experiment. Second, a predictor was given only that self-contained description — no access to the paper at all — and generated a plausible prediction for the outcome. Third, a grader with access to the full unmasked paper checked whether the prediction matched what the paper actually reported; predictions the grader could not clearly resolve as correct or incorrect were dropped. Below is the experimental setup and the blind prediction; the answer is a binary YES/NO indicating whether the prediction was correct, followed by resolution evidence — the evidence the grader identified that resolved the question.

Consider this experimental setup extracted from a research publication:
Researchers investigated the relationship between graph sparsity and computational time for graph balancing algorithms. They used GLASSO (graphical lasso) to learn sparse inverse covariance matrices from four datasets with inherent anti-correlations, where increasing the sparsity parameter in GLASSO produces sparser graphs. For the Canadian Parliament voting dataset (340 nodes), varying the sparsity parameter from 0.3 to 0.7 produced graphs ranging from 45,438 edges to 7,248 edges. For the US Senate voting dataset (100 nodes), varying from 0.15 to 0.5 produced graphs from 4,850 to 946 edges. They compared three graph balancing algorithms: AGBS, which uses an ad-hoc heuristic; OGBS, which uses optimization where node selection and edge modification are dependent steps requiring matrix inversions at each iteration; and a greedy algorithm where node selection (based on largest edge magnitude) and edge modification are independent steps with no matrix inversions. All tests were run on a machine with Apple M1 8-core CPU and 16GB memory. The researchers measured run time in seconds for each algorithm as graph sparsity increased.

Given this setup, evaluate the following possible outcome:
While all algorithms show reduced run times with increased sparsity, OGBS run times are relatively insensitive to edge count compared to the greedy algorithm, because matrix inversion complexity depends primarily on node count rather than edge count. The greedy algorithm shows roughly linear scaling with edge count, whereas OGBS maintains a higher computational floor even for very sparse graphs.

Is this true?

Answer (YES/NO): NO